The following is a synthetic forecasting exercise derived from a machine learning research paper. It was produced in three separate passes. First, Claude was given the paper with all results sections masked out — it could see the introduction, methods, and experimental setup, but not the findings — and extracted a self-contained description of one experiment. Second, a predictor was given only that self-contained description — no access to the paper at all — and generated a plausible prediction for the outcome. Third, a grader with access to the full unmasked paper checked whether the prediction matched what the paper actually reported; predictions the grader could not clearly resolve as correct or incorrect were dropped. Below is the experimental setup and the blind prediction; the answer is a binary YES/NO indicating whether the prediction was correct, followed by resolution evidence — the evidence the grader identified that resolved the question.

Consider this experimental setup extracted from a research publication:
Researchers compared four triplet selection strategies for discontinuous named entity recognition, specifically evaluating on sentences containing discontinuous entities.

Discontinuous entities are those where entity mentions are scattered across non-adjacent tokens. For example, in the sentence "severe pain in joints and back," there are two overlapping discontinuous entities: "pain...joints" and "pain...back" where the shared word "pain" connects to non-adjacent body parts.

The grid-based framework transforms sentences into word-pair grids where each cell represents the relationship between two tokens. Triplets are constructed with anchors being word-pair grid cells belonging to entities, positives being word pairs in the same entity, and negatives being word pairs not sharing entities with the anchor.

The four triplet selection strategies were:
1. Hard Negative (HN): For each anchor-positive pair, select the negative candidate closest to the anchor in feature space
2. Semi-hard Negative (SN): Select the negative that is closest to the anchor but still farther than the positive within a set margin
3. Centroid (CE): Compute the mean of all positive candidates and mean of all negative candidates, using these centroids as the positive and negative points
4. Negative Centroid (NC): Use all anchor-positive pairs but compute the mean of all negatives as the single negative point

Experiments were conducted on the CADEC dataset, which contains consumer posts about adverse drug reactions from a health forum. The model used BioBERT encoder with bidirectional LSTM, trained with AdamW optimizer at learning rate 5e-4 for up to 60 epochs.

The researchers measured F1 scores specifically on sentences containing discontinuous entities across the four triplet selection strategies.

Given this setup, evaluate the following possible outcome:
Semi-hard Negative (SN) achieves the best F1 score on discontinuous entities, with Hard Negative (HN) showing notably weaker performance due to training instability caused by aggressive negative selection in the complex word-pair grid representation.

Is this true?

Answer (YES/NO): YES